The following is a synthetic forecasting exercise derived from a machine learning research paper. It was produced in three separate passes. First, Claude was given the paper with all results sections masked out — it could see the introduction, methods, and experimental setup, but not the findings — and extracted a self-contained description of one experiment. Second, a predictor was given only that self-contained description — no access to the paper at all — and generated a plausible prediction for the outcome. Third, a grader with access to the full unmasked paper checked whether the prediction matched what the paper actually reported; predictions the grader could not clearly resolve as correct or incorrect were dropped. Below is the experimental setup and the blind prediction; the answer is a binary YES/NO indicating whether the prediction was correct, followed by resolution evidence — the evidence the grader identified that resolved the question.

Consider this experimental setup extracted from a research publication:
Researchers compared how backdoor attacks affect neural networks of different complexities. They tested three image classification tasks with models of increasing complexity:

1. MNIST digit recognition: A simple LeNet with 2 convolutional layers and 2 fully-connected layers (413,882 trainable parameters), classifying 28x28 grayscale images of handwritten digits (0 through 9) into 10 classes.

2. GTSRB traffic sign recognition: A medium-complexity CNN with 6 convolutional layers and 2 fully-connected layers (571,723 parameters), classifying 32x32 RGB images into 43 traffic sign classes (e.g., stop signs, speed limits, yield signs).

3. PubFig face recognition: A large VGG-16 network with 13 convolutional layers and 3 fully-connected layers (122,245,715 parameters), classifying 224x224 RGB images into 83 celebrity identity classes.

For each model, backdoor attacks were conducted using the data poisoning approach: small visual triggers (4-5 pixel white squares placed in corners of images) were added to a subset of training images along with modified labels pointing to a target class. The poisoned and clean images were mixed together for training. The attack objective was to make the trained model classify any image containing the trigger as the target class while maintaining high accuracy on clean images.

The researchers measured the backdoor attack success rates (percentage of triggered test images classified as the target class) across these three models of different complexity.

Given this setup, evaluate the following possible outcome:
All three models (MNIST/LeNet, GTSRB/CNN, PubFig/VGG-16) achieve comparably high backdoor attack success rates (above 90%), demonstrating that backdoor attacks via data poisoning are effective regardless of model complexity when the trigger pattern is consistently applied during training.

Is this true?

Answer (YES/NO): YES